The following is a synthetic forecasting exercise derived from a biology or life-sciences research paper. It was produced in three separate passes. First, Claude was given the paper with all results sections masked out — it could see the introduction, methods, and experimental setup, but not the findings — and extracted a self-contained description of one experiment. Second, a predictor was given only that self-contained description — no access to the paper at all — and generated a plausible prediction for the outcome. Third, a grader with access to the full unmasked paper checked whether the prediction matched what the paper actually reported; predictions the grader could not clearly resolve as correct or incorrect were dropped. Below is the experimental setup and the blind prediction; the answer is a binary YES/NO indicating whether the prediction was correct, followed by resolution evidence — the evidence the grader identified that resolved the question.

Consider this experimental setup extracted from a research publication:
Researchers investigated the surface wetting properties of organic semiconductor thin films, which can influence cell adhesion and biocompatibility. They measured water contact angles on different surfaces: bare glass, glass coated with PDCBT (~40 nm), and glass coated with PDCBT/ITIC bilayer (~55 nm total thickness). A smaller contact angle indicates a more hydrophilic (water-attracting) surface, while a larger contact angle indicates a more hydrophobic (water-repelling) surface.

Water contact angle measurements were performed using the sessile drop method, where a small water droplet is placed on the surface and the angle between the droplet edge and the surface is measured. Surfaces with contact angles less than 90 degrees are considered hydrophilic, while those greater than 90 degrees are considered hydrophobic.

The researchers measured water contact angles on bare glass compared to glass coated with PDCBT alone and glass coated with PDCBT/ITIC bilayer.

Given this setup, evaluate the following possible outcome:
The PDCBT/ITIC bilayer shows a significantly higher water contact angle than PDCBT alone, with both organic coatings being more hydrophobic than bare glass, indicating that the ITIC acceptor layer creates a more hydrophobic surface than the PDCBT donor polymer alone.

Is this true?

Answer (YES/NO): NO